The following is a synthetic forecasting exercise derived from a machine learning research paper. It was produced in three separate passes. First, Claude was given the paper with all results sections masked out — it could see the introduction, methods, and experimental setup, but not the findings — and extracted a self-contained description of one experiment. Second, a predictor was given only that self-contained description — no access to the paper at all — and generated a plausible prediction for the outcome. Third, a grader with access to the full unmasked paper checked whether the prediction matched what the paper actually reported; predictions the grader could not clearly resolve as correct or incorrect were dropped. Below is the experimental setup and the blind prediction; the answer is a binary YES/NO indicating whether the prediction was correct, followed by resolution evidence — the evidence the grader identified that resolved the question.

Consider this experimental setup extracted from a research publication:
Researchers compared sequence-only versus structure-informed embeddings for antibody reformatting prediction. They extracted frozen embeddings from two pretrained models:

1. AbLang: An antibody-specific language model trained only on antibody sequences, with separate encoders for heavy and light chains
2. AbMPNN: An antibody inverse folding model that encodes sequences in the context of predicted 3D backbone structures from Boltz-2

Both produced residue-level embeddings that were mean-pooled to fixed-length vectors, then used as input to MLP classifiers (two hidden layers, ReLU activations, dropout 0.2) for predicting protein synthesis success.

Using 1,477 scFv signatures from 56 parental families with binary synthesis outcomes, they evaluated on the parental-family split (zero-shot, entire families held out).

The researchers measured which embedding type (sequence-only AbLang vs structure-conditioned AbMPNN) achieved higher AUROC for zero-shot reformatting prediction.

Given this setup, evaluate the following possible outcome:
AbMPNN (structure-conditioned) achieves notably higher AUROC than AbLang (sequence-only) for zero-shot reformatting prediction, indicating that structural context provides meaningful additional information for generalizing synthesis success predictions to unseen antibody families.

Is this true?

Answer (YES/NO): NO